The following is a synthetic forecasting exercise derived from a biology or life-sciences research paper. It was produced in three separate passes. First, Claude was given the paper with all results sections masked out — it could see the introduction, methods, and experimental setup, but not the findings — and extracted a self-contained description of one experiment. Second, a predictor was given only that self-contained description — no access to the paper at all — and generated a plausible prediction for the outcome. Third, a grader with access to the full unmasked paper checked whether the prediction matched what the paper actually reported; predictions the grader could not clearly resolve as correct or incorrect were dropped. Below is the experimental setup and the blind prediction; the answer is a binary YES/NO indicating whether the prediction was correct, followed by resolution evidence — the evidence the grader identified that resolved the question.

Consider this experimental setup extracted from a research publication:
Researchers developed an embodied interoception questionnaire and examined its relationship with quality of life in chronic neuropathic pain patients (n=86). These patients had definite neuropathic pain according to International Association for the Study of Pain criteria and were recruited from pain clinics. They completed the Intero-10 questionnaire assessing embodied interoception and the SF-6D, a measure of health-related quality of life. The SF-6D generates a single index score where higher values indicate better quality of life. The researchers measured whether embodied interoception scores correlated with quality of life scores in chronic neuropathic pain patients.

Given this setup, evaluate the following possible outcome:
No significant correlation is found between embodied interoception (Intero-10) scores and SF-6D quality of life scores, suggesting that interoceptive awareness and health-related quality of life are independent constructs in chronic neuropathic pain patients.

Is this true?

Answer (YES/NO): NO